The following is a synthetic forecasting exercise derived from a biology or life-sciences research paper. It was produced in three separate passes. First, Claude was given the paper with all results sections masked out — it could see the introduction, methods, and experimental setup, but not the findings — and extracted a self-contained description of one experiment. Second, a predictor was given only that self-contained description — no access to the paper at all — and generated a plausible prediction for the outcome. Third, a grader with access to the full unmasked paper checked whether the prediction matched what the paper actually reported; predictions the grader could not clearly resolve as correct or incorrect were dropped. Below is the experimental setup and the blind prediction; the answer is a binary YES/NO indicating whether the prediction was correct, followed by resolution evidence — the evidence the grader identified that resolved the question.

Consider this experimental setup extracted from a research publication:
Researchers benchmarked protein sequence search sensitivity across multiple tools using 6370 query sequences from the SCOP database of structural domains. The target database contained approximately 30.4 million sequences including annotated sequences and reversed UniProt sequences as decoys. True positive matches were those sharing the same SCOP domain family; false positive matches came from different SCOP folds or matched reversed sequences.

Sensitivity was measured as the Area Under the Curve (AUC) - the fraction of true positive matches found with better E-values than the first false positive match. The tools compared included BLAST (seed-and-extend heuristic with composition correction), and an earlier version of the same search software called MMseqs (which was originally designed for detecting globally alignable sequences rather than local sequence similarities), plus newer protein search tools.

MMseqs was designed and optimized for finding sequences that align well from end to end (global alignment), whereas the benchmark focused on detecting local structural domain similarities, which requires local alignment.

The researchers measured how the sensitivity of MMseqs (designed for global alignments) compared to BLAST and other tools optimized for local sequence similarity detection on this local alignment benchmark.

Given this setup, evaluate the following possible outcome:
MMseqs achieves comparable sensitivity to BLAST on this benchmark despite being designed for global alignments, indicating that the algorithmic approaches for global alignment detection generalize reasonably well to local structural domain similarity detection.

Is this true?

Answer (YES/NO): YES